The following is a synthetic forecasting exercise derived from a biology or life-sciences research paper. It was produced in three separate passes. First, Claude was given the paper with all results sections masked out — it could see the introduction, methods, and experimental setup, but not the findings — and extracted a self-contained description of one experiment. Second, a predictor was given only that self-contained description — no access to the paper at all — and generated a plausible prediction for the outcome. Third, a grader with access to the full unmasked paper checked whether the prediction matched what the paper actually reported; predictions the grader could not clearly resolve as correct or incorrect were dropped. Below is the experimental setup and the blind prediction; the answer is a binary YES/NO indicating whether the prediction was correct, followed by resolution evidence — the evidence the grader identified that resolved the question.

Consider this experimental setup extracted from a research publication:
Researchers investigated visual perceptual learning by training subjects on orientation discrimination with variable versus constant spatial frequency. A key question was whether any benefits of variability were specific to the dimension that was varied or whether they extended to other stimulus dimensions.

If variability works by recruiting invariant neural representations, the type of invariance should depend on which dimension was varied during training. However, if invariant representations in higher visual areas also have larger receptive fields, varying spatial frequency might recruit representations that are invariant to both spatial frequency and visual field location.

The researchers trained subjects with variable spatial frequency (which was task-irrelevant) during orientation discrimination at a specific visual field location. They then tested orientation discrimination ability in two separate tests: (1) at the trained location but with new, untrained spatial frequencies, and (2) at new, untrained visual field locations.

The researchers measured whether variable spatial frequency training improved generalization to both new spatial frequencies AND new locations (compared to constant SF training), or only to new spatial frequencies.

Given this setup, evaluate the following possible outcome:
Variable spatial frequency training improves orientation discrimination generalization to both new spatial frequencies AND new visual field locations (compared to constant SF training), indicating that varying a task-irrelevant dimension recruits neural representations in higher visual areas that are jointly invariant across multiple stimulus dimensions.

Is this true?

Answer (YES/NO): YES